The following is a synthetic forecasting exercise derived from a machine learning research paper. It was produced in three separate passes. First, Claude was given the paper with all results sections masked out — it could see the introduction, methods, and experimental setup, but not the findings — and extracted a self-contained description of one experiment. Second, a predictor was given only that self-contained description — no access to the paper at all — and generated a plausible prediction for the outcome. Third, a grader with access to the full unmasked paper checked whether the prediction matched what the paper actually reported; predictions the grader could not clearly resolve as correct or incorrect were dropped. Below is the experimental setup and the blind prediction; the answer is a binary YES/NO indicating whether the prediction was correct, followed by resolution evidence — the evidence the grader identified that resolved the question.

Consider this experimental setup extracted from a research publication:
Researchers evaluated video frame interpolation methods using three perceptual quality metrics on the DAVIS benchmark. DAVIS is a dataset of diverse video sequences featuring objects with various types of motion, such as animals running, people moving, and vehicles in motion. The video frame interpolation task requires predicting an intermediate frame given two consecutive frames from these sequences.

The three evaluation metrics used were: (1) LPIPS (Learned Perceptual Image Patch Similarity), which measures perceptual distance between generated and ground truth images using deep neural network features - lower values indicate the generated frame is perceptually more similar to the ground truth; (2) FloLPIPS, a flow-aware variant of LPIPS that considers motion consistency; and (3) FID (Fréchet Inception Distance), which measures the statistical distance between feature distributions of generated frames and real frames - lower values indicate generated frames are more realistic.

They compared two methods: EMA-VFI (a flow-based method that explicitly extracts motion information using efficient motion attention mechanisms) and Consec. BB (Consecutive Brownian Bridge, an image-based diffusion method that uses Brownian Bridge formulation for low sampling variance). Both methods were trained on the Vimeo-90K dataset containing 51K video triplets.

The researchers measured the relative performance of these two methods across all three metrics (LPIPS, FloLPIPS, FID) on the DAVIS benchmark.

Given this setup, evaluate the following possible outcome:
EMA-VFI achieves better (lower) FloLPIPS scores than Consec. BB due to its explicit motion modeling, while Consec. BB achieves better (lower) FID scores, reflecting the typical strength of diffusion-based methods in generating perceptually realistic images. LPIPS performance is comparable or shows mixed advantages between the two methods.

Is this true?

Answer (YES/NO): NO